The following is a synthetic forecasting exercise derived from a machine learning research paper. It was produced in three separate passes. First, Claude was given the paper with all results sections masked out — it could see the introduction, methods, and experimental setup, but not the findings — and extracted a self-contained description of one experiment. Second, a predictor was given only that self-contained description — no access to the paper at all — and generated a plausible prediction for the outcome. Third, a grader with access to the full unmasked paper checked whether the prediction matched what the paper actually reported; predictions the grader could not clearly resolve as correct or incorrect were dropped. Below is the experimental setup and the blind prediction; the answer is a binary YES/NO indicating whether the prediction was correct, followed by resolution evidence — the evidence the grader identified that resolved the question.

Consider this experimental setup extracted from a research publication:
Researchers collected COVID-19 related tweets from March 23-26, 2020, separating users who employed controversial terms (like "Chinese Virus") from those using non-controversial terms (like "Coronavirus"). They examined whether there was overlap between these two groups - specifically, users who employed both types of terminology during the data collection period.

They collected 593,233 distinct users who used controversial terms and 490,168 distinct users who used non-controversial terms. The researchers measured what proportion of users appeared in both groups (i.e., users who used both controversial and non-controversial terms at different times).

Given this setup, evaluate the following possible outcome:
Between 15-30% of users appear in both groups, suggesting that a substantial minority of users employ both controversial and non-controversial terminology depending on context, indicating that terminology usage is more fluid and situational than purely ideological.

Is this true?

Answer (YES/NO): NO